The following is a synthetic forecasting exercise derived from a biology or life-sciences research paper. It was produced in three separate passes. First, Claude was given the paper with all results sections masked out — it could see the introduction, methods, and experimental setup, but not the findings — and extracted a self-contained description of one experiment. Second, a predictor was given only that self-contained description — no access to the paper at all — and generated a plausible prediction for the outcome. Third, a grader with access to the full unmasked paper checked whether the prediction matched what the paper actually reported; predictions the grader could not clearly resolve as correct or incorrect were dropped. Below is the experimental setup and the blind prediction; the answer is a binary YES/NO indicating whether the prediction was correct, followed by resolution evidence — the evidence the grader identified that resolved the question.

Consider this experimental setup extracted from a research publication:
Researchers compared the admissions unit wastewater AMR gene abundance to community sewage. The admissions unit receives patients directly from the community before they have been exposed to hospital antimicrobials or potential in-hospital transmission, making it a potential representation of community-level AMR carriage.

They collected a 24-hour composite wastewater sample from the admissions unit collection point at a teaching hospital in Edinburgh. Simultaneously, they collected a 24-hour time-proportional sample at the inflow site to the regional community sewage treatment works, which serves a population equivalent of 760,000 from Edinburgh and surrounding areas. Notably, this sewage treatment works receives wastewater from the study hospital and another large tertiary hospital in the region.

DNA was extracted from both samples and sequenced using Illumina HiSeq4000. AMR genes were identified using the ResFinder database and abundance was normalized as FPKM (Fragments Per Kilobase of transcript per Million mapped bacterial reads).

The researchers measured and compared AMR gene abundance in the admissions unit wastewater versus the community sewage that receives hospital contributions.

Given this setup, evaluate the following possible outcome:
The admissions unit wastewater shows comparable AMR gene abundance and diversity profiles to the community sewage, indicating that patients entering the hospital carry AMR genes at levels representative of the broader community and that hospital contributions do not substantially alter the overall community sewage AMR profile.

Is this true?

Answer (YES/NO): NO